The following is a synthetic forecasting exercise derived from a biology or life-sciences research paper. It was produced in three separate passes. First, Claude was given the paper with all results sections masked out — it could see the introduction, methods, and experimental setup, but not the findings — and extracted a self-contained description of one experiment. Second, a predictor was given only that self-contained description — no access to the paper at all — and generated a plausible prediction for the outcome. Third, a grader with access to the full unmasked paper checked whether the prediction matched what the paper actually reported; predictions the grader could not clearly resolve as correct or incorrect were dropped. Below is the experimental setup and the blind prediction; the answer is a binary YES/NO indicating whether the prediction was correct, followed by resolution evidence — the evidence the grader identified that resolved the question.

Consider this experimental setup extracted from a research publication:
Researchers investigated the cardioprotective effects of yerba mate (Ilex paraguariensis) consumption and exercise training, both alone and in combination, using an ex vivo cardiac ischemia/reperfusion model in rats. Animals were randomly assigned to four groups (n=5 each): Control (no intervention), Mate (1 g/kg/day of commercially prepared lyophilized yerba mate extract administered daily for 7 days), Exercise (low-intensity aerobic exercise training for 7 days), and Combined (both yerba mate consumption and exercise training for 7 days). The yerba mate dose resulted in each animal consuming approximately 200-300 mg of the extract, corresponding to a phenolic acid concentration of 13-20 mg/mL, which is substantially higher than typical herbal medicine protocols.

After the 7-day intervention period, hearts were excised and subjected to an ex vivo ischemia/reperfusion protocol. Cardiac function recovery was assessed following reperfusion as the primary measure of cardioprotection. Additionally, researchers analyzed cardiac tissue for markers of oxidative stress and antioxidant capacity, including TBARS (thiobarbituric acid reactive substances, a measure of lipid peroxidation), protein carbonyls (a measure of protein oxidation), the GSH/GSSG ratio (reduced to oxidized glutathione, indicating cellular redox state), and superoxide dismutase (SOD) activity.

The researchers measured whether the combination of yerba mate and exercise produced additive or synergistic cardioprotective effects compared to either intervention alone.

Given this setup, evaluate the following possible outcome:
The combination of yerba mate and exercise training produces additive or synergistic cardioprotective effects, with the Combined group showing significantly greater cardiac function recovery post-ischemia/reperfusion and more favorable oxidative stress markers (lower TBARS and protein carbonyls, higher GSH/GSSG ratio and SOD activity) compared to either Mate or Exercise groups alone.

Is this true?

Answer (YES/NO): NO